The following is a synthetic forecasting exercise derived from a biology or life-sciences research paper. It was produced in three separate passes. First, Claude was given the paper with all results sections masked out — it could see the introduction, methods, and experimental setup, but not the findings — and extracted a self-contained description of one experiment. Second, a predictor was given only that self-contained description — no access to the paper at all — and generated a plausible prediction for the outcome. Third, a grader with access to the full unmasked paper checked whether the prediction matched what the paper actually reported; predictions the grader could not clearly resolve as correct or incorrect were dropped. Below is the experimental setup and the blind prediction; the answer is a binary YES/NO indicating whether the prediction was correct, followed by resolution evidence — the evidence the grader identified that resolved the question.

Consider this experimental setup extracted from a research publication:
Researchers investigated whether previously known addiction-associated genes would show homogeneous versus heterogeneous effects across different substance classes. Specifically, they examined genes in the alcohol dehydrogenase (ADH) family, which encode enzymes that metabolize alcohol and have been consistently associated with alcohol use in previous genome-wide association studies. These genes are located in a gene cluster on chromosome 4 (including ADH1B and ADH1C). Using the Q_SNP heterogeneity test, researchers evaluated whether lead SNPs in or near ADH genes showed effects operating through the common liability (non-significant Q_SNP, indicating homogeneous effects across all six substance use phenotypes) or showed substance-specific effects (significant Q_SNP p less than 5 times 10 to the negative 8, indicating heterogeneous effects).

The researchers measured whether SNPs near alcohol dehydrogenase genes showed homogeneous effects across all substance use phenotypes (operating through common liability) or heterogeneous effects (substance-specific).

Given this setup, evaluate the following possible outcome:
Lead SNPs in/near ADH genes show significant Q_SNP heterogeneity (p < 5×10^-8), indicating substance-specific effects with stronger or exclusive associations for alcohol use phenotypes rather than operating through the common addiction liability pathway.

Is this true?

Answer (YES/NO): YES